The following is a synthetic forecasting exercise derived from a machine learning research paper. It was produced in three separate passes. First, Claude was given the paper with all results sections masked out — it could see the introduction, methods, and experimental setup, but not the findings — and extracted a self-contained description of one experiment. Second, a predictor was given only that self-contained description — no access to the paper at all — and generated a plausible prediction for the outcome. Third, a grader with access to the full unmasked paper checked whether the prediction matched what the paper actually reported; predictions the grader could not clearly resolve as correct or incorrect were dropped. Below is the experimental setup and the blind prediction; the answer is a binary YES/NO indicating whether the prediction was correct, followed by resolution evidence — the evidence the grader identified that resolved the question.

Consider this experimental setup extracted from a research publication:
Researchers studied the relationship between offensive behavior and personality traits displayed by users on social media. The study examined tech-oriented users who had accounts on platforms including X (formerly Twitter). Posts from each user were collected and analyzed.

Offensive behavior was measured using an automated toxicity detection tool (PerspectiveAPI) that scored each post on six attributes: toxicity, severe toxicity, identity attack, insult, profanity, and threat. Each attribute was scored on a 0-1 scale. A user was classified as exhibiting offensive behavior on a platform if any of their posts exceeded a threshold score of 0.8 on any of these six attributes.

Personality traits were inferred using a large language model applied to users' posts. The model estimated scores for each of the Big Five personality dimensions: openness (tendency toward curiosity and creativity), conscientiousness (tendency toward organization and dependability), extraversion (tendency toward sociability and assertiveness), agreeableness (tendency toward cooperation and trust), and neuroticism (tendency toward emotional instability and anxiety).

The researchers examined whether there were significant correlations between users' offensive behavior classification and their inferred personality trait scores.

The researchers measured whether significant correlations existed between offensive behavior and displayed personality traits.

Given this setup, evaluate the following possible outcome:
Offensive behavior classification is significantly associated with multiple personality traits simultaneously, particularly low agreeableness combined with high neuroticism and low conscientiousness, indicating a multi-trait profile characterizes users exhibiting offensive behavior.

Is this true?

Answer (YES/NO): NO